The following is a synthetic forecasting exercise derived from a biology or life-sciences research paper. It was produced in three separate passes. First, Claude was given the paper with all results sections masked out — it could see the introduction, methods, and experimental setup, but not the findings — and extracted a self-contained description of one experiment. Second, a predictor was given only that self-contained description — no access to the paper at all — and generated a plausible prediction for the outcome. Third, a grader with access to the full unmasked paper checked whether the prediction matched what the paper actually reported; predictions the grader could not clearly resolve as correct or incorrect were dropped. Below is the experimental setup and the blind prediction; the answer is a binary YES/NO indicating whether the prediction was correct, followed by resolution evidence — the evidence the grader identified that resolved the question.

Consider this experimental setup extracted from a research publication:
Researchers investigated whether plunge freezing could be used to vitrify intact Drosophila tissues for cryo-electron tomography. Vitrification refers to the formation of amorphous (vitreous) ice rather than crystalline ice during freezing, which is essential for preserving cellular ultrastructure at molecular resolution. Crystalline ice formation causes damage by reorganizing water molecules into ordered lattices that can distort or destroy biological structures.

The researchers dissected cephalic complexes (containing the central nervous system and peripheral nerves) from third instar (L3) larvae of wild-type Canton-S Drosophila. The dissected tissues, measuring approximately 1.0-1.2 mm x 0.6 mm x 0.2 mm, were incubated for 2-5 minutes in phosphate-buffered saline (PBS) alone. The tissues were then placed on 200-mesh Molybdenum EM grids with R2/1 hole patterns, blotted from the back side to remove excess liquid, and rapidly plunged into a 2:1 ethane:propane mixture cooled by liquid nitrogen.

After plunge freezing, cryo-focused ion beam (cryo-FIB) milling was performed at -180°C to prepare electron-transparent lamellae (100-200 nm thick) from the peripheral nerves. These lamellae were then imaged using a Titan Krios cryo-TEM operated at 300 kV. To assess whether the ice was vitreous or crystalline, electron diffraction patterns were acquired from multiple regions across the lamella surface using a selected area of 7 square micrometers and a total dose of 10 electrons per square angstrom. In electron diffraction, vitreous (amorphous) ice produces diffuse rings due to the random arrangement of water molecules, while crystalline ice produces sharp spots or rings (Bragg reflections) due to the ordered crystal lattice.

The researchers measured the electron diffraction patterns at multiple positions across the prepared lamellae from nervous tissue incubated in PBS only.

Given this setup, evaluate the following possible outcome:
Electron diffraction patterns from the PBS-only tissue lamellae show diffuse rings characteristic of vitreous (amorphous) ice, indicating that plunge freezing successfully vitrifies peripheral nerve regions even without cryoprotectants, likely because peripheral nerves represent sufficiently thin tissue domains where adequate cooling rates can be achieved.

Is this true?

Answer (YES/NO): NO